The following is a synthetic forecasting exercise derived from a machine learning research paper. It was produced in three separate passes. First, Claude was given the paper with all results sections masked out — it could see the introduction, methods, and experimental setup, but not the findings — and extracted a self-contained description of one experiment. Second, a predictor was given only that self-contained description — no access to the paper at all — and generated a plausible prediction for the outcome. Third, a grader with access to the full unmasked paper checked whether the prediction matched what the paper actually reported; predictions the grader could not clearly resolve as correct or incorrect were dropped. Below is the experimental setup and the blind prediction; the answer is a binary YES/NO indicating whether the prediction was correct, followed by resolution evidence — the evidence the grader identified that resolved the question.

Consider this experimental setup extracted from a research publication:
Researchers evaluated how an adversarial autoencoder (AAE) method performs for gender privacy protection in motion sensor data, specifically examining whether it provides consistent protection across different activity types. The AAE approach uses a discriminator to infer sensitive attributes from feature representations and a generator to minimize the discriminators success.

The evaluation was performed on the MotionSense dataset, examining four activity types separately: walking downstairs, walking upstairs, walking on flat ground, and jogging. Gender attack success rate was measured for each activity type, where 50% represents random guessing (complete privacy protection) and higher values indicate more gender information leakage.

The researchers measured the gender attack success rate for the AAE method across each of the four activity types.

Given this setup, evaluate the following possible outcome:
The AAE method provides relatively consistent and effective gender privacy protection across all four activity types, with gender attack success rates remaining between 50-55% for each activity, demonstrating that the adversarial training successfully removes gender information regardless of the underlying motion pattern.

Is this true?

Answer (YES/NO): NO